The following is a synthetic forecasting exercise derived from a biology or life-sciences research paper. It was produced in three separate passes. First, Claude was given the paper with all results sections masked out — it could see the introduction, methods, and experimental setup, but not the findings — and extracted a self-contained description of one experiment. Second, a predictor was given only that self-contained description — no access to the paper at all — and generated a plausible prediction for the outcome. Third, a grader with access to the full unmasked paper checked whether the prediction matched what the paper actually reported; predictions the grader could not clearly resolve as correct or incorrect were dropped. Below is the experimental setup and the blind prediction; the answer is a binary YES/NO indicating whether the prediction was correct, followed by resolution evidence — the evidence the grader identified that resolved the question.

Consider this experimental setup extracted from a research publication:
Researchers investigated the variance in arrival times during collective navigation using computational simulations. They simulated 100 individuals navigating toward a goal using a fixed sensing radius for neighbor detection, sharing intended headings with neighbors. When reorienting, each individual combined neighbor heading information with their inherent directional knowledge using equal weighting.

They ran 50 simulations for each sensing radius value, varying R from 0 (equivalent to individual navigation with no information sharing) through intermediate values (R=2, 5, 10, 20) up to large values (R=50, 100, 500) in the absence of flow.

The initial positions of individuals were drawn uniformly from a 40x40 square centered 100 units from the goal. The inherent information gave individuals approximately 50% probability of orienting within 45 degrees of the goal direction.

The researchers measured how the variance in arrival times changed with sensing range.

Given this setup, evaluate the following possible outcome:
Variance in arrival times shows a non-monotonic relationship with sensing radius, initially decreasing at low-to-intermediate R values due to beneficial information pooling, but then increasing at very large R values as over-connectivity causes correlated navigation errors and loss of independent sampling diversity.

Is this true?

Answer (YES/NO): NO